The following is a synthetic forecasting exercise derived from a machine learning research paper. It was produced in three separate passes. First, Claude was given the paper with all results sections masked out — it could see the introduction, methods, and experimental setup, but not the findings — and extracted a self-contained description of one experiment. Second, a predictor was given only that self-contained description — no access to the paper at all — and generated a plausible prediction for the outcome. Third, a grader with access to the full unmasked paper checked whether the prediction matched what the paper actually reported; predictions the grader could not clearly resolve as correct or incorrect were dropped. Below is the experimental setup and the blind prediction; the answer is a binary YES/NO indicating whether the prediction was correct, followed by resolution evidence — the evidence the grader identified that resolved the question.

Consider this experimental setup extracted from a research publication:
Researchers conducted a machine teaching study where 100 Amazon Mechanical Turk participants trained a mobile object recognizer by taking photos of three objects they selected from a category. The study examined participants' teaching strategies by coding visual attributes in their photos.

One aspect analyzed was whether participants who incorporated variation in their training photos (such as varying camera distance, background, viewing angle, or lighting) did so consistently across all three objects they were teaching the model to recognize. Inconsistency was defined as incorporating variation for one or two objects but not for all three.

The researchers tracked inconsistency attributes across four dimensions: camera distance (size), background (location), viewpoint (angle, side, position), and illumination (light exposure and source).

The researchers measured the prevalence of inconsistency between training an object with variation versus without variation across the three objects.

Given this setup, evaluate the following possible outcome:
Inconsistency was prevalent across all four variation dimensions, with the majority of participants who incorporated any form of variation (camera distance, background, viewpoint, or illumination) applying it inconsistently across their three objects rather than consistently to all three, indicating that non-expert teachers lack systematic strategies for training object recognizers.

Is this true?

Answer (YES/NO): NO